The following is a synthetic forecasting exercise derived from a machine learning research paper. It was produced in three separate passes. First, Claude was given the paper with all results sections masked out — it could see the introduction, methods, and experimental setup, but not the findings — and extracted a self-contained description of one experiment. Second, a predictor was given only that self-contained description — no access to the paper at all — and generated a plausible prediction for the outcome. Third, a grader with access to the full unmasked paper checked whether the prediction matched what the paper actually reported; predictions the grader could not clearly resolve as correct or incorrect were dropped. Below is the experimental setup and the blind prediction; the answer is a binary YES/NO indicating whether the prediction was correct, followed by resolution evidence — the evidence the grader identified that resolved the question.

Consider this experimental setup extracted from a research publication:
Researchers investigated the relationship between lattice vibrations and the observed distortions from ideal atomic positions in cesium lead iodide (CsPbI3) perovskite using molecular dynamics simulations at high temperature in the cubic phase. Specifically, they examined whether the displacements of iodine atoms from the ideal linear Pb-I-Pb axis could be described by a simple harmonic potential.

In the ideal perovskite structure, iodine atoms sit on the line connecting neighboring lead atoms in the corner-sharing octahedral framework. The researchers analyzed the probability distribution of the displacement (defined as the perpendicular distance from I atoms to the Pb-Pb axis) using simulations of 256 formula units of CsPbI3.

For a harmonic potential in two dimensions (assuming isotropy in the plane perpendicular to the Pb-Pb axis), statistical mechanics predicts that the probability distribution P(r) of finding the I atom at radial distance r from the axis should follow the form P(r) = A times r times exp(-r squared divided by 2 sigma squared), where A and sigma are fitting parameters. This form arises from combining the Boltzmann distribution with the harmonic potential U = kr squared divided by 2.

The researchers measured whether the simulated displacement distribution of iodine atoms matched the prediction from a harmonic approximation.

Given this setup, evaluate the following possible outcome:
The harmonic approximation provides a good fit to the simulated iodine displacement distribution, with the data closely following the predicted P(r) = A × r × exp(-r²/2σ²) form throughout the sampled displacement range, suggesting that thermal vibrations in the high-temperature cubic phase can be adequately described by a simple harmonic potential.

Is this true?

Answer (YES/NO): NO